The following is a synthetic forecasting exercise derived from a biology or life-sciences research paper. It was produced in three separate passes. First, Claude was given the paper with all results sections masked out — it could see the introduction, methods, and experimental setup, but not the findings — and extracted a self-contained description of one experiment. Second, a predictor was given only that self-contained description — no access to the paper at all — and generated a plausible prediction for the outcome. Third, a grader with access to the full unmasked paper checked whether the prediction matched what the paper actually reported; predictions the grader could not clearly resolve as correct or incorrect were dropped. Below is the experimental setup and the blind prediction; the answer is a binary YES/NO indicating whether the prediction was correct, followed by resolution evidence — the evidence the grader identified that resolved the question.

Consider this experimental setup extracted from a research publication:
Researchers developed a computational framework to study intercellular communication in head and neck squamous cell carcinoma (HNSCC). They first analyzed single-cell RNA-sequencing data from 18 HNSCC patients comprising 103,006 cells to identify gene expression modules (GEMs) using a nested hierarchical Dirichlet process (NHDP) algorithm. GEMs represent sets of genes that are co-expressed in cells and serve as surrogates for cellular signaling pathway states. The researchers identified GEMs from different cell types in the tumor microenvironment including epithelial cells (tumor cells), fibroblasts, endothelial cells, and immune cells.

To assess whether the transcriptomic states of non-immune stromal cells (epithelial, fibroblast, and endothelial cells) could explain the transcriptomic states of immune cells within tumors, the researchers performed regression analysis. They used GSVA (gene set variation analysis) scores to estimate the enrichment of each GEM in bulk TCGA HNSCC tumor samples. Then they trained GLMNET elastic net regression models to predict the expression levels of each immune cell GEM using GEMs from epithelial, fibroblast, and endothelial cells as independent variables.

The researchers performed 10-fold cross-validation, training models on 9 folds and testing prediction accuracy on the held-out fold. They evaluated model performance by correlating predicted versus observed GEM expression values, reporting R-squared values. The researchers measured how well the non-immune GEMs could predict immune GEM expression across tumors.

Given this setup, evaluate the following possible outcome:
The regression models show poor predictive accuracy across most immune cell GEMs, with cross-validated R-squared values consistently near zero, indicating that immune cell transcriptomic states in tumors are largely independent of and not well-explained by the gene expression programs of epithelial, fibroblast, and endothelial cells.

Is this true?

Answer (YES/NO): NO